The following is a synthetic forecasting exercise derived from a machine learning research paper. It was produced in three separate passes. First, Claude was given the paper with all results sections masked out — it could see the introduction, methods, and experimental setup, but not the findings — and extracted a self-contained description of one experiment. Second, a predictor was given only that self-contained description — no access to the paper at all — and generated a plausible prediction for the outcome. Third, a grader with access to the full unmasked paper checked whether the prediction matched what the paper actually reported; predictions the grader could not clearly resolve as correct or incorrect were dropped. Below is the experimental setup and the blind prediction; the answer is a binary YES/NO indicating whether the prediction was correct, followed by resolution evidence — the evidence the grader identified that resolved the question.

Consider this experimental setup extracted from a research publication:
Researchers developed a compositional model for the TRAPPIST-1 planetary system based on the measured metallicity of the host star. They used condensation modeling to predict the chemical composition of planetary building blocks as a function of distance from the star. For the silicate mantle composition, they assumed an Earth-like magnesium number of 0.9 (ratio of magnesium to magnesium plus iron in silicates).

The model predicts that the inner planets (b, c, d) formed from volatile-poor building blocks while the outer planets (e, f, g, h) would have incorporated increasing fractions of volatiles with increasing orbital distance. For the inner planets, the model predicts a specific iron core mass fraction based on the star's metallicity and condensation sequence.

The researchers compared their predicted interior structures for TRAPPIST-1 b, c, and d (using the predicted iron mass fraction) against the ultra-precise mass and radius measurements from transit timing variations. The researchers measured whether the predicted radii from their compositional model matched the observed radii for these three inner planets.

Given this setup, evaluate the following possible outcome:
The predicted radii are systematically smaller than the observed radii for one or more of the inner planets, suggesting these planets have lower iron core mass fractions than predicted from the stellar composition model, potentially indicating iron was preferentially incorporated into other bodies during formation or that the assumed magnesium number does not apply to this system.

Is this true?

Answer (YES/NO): NO